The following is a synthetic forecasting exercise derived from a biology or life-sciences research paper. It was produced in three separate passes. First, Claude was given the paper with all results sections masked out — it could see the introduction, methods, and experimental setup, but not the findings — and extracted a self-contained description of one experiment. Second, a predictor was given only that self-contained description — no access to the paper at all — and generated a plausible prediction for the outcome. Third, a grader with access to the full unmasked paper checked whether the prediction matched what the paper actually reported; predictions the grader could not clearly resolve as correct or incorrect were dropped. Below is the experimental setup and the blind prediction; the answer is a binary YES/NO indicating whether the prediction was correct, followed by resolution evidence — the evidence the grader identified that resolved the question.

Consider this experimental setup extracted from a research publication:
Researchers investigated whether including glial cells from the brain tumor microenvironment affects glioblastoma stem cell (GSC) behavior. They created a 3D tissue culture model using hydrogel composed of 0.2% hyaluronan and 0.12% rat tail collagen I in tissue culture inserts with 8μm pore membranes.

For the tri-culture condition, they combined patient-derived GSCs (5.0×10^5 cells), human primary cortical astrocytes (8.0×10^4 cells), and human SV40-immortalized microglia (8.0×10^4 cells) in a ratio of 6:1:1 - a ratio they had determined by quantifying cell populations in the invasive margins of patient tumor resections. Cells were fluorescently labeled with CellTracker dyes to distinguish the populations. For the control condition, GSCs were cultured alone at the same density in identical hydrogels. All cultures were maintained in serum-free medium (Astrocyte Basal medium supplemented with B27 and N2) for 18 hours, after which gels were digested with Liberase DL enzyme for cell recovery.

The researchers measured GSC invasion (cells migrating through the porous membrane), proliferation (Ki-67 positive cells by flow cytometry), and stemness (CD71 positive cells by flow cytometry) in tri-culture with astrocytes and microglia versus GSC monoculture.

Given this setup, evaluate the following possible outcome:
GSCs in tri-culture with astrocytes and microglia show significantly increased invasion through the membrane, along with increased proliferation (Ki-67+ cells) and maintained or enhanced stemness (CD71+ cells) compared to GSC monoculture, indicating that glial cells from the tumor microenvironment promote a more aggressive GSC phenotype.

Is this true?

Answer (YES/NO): NO